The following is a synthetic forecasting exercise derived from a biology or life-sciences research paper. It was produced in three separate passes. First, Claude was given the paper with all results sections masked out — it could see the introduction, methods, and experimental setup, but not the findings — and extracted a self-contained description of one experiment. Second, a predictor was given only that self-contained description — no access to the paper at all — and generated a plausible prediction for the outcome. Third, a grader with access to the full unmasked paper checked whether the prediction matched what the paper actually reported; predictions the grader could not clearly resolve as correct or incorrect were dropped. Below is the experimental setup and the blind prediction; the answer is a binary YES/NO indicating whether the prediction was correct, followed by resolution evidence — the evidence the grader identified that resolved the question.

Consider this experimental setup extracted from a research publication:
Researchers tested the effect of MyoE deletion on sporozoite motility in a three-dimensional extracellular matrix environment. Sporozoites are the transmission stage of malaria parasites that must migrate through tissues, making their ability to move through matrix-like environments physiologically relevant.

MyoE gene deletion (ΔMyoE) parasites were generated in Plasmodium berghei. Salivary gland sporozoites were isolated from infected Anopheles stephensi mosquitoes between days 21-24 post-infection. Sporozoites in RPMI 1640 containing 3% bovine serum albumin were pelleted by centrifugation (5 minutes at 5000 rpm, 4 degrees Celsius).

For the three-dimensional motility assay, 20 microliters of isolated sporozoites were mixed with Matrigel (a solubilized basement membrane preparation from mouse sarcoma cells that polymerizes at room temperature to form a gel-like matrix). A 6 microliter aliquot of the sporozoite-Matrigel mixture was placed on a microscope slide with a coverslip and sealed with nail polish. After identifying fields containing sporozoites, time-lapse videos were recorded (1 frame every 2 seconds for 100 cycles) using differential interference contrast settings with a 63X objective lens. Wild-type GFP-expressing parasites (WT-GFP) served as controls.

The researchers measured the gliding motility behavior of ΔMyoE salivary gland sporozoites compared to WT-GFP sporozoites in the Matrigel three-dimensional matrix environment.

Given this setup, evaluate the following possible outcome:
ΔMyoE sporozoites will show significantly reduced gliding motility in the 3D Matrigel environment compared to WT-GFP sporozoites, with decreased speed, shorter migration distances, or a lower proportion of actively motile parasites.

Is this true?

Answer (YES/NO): NO